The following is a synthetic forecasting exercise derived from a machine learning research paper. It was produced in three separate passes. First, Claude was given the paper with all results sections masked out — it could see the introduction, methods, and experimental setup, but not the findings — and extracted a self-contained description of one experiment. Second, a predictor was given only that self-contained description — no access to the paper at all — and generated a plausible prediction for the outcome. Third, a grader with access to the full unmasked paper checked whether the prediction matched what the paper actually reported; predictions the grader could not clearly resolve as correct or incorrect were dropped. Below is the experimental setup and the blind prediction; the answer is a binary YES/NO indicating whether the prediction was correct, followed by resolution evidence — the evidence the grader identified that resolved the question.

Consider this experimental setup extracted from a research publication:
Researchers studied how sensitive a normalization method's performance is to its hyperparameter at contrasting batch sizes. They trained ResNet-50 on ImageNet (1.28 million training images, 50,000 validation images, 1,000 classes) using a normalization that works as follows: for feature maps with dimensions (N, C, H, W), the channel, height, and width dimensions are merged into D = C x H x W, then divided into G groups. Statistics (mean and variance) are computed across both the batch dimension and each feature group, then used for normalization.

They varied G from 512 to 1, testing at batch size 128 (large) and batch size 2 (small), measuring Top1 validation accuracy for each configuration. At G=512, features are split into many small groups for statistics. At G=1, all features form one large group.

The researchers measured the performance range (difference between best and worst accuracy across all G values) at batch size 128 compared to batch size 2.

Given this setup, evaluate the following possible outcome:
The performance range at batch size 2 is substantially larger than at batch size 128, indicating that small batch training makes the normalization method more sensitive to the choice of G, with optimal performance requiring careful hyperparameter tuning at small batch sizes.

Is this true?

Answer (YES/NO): YES